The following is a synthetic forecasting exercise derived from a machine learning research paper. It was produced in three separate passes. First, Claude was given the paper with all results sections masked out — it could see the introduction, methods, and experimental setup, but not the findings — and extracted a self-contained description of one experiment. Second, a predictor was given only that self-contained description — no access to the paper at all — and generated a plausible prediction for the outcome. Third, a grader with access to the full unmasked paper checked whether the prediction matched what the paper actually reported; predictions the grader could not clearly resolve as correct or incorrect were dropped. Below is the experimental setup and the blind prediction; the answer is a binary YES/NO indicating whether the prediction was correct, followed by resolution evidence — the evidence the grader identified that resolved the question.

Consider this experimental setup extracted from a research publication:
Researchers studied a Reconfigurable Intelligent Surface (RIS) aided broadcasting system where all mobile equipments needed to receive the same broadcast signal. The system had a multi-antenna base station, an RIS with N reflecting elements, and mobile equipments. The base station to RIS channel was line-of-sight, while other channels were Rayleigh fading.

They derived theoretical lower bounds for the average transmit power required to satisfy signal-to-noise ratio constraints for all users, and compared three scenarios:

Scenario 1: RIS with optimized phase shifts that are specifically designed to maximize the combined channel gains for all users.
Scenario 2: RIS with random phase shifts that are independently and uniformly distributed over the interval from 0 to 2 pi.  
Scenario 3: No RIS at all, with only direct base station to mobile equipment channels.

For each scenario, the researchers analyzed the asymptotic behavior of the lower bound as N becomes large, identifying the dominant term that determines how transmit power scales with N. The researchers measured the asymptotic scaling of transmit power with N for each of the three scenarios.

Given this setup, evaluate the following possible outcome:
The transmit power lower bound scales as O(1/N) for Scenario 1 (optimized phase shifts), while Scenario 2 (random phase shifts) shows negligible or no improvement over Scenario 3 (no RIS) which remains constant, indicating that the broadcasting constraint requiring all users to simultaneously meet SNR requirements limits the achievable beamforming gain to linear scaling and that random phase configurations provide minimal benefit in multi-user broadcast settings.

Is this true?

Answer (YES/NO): NO